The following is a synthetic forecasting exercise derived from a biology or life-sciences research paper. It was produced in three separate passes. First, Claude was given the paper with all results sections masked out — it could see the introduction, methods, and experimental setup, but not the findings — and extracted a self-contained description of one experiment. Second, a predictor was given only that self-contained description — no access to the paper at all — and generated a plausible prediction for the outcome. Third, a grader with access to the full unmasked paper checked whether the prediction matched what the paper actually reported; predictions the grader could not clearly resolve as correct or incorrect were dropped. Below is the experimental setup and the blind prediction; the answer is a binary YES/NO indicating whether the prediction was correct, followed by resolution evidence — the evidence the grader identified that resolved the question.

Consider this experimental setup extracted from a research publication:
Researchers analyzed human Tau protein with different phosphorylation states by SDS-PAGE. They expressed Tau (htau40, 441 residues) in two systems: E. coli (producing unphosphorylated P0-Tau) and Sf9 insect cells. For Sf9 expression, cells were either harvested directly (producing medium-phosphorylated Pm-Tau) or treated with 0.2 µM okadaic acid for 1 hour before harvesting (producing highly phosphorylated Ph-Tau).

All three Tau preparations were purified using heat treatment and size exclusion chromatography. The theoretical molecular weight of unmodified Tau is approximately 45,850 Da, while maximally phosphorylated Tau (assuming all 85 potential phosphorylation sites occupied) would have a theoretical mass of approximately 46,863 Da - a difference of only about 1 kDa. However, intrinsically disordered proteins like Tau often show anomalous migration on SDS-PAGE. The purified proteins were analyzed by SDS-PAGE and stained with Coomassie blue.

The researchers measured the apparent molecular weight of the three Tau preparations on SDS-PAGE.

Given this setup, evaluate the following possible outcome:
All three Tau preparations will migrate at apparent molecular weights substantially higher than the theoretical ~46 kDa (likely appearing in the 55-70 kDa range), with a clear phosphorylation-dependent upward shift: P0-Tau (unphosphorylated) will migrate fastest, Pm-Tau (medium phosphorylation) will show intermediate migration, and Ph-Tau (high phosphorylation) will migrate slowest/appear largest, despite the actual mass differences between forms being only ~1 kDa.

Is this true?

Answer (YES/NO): YES